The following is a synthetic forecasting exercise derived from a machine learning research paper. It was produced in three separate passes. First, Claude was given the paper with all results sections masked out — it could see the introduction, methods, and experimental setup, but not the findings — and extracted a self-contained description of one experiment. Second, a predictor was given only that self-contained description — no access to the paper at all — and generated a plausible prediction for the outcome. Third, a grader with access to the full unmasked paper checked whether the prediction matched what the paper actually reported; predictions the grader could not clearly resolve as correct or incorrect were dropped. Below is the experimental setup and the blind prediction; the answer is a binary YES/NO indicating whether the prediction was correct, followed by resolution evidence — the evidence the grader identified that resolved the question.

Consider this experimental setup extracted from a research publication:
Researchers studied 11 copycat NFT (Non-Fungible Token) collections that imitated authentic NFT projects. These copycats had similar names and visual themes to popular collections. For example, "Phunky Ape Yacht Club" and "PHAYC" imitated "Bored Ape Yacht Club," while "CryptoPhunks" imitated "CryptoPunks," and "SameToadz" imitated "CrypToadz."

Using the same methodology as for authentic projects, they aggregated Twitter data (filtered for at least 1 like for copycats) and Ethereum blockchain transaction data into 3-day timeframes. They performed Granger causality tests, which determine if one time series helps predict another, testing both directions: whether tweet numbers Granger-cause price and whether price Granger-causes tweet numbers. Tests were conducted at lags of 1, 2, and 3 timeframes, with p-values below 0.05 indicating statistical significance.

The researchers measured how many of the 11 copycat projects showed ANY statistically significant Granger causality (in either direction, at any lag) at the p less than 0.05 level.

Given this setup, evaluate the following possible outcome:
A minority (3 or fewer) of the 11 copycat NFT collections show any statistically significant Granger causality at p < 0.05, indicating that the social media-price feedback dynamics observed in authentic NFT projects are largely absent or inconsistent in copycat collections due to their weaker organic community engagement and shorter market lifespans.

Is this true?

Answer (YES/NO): YES